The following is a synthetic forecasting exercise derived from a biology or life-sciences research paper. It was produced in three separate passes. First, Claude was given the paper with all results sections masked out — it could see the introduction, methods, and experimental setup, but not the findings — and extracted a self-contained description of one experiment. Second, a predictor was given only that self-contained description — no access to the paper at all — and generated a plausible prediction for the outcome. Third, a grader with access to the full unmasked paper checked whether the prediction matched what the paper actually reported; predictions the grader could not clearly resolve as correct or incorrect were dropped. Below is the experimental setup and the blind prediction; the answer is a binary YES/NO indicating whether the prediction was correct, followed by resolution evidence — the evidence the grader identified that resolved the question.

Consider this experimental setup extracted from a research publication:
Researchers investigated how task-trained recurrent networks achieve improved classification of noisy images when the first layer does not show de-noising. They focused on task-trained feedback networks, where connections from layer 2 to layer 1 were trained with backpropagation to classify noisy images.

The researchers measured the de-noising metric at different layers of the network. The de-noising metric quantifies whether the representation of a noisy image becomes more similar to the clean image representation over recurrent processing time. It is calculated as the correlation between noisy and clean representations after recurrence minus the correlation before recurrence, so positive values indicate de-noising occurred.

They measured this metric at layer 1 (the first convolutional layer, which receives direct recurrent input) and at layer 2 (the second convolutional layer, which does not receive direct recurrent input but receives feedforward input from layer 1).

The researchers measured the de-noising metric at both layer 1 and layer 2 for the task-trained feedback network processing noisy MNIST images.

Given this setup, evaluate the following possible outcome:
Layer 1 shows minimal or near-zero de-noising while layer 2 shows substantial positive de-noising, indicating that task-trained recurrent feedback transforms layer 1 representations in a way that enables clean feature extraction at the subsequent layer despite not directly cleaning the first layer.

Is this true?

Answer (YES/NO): NO